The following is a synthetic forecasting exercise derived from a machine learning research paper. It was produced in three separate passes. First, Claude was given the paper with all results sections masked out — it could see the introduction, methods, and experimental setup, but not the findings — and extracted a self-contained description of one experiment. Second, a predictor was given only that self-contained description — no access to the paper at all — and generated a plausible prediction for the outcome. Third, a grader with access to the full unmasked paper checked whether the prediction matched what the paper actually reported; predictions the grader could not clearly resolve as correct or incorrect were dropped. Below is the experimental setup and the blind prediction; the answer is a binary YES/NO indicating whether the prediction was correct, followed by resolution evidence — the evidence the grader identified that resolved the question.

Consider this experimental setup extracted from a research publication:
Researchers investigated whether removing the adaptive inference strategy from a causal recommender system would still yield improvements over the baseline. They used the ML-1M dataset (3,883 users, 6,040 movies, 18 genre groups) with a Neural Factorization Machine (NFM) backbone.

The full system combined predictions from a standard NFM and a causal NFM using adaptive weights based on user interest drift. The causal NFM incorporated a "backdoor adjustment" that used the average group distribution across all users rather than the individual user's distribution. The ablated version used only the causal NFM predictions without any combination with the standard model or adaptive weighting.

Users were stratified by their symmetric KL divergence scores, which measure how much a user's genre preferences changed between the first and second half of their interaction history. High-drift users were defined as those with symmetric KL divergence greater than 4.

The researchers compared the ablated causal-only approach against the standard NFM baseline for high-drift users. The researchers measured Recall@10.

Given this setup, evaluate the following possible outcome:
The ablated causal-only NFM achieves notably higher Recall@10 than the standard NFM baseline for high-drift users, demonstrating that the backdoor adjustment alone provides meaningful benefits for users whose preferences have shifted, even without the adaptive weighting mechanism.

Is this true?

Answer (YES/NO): YES